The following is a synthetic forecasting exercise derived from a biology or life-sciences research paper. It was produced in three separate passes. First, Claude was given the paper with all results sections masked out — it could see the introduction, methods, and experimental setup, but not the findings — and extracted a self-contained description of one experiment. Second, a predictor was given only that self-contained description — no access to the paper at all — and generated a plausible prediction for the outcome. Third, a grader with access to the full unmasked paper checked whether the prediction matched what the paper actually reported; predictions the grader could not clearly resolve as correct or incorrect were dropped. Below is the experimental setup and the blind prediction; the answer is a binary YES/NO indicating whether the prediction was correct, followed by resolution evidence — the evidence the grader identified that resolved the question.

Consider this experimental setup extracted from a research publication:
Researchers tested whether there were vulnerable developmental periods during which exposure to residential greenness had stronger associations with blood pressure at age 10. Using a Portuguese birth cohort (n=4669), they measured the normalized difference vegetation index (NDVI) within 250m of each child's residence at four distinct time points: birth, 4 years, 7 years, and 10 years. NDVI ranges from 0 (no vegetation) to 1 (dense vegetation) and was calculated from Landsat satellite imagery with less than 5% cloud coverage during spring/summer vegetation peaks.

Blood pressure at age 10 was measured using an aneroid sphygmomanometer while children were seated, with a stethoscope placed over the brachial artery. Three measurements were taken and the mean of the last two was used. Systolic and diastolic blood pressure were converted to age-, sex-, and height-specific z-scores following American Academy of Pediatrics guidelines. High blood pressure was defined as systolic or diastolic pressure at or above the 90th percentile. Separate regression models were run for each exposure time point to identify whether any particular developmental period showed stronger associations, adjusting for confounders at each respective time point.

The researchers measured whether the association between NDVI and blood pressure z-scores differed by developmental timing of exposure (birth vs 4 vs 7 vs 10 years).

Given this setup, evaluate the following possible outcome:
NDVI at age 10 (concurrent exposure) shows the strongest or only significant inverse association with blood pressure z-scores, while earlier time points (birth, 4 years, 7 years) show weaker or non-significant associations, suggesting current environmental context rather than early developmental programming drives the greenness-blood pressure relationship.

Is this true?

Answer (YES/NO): NO